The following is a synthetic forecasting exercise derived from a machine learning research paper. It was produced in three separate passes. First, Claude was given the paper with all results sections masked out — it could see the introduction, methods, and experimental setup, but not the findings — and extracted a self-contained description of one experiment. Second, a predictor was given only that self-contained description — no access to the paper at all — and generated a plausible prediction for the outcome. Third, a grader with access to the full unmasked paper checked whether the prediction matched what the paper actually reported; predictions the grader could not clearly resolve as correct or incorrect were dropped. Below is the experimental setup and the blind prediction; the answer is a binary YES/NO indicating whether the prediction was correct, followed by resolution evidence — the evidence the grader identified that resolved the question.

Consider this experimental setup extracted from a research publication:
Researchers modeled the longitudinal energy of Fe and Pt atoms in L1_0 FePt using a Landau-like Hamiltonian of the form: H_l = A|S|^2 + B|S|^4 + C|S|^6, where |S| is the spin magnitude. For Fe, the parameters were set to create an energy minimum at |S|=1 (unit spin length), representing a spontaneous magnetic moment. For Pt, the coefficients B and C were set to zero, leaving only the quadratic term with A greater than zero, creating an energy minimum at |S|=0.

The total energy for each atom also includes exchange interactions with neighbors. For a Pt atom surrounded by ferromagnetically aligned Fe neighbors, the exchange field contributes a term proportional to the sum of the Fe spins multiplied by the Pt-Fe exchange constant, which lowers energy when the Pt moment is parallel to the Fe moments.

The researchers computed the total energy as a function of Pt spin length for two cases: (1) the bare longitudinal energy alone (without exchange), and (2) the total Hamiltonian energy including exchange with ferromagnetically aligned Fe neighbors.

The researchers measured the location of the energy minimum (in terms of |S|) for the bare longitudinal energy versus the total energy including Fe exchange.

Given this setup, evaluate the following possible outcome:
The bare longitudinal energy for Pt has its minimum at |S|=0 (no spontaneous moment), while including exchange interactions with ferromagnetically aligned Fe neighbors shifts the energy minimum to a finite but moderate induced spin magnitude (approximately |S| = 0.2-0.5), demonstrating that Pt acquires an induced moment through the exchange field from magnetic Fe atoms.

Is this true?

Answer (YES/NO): NO